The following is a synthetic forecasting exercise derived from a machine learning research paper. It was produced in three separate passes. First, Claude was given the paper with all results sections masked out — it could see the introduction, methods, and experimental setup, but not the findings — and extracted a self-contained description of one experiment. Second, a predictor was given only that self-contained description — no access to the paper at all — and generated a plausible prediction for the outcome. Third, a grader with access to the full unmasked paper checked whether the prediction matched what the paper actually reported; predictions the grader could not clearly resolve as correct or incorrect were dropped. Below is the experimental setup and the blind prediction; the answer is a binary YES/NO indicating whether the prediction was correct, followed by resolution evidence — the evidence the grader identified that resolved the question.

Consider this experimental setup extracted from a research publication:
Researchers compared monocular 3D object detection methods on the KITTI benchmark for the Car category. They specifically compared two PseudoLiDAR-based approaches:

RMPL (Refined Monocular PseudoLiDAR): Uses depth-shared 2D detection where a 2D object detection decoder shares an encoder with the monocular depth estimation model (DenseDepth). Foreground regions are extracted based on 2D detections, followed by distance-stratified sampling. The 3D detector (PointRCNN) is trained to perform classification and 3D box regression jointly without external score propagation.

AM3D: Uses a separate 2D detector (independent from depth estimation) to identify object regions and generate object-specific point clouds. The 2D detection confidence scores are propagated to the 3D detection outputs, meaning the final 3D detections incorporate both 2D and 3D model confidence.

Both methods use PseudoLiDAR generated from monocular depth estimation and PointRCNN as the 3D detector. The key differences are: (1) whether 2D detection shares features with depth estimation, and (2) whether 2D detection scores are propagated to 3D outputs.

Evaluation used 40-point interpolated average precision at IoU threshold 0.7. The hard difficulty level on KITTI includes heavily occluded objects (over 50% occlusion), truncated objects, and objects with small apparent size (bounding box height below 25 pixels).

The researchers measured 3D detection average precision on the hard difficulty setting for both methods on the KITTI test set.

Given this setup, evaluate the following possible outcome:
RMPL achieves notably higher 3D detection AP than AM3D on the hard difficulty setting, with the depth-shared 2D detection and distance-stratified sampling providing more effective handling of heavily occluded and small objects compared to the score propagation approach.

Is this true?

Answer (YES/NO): NO